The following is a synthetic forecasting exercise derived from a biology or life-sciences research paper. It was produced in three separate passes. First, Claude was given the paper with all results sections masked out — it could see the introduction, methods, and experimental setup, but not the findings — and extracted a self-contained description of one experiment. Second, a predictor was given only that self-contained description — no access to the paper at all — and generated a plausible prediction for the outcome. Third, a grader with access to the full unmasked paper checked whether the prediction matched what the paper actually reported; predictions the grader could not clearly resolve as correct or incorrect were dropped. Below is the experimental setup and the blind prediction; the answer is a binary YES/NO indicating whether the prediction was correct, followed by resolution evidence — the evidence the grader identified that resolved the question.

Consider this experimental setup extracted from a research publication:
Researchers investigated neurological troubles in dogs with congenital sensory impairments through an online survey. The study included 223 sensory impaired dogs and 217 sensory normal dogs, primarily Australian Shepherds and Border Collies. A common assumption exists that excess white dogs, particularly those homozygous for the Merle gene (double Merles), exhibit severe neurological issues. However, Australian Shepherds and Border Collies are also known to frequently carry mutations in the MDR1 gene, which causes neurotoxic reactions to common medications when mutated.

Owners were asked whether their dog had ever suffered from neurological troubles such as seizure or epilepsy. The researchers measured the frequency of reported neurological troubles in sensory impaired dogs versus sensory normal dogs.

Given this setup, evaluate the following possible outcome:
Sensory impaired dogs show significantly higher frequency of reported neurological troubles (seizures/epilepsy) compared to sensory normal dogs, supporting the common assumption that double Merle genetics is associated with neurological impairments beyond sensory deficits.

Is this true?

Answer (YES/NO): NO